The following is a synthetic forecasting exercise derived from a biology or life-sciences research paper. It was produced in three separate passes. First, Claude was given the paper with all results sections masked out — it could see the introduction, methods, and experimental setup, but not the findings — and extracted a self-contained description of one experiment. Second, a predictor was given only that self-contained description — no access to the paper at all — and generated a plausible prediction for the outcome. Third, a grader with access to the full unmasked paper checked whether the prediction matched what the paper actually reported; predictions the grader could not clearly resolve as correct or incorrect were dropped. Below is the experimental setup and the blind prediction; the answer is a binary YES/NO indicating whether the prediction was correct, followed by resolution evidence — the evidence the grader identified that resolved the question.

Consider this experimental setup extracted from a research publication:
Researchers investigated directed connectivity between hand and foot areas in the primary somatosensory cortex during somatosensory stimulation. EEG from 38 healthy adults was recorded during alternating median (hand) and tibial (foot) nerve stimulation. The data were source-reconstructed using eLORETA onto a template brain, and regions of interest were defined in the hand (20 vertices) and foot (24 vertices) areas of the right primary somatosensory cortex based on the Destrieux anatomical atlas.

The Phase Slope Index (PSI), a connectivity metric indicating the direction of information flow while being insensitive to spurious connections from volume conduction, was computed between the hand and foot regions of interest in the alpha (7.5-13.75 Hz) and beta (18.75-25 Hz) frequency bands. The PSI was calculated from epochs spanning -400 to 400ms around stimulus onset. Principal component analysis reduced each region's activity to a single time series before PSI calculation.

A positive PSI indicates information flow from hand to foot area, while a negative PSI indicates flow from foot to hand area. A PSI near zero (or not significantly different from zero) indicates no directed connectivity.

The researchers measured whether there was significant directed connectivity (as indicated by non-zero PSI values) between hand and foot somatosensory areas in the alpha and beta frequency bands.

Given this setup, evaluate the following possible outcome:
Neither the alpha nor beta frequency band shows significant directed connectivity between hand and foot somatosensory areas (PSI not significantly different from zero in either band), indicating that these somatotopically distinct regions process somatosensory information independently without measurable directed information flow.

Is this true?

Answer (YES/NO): NO